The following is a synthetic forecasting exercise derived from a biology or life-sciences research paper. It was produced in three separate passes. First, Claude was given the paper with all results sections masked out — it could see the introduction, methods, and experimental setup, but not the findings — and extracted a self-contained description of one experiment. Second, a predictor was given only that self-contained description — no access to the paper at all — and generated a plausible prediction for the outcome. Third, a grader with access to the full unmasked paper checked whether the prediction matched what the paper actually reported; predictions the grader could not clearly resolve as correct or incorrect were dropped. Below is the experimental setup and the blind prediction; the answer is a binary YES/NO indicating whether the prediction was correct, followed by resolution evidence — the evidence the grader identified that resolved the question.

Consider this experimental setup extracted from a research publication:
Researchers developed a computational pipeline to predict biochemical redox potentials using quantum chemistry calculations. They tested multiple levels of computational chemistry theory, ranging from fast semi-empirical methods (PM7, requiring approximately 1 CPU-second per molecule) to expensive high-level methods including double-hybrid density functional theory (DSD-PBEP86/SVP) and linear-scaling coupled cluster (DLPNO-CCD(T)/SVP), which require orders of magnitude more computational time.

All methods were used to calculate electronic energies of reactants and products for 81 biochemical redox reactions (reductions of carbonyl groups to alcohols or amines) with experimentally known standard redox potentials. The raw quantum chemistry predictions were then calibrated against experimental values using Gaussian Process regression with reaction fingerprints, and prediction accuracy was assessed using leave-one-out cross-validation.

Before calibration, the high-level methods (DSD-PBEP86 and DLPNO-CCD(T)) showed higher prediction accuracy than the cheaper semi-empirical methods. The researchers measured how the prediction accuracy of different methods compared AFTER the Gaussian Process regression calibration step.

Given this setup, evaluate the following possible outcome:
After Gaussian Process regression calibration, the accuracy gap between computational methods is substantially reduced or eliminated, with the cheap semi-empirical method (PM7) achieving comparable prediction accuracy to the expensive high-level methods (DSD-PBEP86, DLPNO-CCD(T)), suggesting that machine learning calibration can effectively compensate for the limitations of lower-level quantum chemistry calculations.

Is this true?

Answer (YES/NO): YES